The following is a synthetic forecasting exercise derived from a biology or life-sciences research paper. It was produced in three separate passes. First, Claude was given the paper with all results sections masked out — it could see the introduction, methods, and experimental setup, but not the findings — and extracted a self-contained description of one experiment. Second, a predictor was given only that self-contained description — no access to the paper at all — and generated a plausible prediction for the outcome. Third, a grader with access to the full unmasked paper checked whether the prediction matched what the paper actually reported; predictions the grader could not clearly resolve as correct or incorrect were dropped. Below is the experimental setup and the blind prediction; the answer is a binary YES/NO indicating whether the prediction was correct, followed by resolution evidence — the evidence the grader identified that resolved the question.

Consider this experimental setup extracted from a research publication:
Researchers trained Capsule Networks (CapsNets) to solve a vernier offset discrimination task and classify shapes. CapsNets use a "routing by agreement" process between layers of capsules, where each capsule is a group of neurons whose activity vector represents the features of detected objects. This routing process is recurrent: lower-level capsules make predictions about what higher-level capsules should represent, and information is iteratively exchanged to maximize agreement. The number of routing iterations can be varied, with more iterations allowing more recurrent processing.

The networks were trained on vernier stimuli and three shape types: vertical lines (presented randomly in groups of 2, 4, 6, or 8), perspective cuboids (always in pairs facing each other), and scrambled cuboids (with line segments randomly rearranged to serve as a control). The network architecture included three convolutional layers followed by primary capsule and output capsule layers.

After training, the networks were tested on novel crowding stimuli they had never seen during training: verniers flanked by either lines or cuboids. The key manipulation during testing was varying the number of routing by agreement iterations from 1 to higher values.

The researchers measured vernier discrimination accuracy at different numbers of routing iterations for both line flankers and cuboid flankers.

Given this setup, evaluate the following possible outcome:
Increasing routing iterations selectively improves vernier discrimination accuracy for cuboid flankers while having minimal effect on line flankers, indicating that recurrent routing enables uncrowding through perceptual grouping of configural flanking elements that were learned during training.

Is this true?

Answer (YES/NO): YES